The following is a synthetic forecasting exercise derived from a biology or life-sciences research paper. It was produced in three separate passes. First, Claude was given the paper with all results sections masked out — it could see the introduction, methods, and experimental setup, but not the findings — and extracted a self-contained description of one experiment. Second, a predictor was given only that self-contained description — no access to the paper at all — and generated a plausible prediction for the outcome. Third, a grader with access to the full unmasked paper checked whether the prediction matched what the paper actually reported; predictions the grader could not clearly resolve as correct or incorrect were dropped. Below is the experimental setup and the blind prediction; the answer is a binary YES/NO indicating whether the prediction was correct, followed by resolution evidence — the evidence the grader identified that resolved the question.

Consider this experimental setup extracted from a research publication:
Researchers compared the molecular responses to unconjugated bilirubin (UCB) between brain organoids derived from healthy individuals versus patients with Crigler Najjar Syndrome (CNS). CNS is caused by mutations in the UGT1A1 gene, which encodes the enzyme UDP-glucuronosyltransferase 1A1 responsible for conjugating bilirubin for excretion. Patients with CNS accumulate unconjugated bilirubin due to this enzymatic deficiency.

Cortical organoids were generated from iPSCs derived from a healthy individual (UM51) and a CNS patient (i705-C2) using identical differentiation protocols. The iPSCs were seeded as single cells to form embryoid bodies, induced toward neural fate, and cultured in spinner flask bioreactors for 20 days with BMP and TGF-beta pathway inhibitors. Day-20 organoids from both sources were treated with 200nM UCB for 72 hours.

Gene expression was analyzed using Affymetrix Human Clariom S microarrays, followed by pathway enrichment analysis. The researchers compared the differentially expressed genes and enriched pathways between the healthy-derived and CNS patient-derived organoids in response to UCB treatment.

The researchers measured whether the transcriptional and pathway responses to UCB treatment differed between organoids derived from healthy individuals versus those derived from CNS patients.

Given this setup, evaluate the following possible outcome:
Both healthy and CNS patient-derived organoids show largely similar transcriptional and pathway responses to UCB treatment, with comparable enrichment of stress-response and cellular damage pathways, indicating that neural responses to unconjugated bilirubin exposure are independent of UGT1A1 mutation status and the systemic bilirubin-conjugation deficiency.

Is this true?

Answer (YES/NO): NO